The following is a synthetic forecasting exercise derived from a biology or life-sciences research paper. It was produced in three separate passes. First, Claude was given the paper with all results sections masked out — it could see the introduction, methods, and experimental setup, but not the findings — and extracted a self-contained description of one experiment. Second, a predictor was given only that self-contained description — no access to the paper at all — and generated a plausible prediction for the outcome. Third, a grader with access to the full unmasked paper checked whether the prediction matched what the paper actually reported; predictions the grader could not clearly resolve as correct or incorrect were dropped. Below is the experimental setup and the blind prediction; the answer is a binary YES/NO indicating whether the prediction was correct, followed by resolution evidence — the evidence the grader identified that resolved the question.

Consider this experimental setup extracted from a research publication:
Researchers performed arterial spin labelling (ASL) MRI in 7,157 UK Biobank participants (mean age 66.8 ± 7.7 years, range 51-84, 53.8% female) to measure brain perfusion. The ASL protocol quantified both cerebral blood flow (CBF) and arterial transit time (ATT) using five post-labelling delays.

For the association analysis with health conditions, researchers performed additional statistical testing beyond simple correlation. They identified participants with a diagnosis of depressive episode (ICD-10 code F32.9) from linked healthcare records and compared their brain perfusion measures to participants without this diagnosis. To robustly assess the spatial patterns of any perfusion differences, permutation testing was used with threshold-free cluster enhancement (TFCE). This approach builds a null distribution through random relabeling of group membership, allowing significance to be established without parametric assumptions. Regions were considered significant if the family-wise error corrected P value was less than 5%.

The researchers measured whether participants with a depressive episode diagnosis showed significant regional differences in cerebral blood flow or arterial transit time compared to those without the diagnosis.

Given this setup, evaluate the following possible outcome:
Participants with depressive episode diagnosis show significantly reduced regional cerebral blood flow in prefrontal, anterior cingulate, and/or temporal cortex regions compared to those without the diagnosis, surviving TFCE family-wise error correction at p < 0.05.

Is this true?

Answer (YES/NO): NO